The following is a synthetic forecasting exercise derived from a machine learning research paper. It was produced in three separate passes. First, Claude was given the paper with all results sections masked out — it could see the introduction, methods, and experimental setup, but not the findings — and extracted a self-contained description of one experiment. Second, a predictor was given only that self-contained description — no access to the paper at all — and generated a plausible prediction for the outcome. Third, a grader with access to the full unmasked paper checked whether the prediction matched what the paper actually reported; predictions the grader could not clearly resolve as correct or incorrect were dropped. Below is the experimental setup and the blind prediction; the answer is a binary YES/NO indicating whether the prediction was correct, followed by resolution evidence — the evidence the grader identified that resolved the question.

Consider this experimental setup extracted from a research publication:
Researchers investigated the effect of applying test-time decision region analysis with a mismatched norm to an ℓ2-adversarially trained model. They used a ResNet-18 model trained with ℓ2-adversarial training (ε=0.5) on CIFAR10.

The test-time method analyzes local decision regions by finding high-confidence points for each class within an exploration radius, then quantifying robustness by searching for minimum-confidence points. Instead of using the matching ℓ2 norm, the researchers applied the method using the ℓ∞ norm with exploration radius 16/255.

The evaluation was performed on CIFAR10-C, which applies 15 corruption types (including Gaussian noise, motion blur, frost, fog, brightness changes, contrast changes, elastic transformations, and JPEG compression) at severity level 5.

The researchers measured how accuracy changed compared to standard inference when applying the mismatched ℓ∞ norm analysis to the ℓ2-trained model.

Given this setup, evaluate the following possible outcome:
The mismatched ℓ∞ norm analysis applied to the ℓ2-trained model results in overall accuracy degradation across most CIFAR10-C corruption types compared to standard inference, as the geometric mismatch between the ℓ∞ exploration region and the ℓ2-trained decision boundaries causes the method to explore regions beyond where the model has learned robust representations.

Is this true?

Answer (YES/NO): YES